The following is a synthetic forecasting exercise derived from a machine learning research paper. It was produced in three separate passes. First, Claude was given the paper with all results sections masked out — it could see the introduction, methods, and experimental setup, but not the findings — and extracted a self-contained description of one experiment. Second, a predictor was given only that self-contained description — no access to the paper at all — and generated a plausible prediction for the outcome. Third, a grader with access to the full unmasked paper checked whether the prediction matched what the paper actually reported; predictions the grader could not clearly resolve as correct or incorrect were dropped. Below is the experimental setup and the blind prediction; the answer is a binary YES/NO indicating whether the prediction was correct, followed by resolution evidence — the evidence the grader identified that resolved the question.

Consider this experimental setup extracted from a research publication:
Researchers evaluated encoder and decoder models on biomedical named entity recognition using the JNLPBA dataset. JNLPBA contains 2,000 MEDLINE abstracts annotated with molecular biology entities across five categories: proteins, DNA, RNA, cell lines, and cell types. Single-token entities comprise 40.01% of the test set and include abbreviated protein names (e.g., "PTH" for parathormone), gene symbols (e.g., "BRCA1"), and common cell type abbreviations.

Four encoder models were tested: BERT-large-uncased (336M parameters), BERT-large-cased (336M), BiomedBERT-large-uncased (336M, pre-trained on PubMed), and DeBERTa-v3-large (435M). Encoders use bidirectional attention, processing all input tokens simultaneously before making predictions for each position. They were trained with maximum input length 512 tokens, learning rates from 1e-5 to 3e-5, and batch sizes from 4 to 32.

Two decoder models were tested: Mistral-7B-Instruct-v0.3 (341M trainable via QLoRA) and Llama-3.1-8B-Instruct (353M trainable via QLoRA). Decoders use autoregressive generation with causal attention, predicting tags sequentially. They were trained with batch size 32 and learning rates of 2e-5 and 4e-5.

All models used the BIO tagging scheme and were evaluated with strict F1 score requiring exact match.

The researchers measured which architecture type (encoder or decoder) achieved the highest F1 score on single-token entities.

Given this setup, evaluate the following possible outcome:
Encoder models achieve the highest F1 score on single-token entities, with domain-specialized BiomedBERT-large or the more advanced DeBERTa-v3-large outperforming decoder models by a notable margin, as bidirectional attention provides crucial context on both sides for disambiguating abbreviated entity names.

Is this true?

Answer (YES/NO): NO